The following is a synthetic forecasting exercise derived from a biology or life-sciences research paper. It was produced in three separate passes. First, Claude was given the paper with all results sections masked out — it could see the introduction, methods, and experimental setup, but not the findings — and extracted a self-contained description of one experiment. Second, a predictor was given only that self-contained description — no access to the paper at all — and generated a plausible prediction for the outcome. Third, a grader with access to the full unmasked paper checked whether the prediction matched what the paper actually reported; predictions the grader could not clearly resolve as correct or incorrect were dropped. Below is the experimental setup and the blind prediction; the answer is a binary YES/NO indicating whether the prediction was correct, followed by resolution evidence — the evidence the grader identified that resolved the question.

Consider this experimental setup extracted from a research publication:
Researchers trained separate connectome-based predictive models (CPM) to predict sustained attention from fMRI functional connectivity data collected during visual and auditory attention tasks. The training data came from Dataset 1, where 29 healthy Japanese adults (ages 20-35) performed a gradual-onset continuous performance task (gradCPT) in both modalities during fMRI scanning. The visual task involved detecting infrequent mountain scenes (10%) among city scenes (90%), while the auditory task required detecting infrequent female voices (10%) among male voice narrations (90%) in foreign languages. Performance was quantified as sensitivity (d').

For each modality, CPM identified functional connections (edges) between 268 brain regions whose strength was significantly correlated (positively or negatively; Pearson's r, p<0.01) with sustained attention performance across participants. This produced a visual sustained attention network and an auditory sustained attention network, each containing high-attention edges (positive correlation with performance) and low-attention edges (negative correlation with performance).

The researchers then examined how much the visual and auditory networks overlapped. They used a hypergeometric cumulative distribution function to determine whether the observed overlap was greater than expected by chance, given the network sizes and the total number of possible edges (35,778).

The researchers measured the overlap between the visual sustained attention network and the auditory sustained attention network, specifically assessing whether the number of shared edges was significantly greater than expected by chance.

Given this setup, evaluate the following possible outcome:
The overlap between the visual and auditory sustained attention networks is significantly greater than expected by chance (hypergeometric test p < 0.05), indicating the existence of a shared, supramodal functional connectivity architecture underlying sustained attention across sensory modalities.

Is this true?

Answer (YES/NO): YES